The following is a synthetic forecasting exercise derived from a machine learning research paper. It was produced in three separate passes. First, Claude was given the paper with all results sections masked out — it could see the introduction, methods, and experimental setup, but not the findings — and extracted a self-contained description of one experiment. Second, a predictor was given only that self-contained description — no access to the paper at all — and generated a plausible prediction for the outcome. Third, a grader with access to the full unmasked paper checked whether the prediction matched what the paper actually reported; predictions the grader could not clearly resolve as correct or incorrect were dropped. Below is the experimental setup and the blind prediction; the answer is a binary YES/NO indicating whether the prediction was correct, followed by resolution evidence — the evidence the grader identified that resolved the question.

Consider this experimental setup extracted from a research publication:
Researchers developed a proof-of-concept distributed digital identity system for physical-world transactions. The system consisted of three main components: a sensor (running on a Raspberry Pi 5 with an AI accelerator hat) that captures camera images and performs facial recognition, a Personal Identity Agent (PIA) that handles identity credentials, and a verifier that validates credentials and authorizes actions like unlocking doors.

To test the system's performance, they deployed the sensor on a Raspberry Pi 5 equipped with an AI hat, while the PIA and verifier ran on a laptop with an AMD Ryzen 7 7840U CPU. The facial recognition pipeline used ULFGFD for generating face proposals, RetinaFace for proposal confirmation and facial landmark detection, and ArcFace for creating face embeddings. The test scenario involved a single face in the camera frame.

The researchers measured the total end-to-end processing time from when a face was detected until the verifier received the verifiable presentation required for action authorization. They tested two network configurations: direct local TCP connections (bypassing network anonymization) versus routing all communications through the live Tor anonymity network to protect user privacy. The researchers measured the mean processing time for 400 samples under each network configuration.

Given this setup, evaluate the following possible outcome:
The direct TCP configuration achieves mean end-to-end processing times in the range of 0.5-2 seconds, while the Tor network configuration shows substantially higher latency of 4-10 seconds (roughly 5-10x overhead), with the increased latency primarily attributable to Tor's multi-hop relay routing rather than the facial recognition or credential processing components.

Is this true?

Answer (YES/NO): NO